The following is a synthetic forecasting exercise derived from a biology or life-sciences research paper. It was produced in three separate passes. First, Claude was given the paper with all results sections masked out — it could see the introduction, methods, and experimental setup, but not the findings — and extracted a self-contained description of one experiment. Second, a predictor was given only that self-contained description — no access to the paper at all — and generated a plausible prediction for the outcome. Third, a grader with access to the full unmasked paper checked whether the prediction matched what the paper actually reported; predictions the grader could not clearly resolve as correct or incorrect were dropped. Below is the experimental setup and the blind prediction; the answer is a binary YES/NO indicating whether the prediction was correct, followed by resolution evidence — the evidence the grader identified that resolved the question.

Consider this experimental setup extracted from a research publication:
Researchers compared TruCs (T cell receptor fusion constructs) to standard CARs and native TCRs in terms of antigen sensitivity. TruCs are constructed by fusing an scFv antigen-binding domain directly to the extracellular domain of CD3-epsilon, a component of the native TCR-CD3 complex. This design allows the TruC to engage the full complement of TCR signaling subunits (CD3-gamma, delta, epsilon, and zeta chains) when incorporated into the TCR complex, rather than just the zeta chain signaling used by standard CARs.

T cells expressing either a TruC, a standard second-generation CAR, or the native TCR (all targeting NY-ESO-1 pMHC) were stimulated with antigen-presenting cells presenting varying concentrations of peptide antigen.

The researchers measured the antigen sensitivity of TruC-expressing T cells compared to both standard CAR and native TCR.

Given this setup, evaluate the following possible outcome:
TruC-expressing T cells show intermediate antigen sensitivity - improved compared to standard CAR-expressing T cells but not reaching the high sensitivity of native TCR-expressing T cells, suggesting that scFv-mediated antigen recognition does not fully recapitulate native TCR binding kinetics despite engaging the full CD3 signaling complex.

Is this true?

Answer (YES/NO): YES